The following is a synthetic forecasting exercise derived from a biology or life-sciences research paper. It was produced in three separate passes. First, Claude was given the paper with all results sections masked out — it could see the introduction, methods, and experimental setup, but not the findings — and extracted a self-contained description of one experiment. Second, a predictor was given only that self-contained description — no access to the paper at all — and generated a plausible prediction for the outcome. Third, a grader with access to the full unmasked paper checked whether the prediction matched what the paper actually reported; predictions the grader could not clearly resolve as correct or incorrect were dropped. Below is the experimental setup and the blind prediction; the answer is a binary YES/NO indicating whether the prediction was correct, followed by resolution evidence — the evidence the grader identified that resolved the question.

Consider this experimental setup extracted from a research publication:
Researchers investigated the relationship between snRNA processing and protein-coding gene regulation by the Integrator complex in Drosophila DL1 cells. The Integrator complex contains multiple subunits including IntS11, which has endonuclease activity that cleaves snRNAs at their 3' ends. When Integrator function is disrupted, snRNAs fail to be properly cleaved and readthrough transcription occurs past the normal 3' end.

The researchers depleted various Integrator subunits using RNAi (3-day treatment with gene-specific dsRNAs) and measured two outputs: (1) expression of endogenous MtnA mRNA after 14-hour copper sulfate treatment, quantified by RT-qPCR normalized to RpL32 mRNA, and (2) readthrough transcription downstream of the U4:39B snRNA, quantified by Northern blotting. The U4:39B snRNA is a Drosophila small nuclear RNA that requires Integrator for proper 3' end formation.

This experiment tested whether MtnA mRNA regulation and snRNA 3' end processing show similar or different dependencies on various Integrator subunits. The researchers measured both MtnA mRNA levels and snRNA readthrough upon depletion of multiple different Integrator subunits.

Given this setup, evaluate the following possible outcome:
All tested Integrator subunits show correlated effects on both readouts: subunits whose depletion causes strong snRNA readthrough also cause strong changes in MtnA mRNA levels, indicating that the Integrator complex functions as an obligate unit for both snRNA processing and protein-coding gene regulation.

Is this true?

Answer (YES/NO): NO